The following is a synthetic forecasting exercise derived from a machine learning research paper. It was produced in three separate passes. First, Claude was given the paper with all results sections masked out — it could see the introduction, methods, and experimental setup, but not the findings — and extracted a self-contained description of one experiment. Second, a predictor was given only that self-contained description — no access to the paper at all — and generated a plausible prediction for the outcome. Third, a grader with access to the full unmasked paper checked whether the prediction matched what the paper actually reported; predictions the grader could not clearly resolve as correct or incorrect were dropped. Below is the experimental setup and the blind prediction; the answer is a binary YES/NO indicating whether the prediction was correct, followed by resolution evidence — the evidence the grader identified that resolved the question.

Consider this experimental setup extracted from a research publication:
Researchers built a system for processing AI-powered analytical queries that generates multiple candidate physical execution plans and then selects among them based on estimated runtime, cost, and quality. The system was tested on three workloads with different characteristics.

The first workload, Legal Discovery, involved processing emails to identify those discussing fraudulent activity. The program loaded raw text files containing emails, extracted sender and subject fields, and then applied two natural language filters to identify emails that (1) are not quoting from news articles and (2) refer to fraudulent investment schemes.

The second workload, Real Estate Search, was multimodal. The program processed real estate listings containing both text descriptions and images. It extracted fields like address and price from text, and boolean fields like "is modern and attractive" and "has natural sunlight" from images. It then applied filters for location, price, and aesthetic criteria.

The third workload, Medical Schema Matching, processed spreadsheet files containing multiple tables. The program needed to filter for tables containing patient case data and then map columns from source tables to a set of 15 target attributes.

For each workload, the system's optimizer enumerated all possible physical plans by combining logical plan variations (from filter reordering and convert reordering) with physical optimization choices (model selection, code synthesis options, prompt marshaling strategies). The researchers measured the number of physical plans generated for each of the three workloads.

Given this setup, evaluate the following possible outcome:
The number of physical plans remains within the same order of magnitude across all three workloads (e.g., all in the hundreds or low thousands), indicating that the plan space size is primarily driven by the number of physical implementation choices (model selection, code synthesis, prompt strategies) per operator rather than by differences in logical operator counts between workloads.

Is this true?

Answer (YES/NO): NO